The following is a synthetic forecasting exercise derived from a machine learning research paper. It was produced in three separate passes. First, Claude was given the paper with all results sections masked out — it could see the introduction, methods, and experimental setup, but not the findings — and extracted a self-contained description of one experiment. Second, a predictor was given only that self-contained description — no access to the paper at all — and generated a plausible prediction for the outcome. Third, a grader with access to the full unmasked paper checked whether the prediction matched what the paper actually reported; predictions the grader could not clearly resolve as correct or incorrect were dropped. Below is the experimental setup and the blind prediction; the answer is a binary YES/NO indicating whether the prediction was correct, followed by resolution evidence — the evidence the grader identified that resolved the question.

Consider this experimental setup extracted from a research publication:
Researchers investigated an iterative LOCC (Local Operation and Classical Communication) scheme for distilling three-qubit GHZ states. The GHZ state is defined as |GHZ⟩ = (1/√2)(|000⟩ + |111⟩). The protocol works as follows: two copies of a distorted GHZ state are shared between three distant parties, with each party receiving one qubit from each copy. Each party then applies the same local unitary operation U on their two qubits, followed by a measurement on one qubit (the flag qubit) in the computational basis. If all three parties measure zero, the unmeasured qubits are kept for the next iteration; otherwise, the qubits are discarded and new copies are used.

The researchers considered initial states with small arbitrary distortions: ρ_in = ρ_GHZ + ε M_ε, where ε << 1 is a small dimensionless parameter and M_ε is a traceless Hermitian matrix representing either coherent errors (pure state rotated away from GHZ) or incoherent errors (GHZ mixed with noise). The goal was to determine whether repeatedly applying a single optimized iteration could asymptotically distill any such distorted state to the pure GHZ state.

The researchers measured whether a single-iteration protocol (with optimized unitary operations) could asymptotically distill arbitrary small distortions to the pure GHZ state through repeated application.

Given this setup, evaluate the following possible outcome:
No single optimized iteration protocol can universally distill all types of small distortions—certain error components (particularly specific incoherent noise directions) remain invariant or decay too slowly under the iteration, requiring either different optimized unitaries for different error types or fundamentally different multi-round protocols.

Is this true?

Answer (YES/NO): YES